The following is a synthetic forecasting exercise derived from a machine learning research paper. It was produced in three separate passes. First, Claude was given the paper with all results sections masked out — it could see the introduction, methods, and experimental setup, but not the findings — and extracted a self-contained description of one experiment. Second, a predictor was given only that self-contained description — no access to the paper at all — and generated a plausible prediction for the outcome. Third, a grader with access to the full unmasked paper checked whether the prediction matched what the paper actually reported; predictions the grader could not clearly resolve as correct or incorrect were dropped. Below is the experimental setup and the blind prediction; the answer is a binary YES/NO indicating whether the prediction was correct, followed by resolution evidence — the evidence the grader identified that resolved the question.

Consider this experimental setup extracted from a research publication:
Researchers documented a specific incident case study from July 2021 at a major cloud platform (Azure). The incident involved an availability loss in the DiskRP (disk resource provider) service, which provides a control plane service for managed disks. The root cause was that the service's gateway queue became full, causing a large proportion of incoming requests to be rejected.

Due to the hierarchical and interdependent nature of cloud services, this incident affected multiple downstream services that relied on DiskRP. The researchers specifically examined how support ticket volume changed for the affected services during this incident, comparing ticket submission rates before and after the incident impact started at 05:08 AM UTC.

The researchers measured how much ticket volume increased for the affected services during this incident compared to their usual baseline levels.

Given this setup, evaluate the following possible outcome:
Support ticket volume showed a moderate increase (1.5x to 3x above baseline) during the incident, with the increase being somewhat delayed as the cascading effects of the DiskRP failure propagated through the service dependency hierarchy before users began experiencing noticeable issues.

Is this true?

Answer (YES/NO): NO